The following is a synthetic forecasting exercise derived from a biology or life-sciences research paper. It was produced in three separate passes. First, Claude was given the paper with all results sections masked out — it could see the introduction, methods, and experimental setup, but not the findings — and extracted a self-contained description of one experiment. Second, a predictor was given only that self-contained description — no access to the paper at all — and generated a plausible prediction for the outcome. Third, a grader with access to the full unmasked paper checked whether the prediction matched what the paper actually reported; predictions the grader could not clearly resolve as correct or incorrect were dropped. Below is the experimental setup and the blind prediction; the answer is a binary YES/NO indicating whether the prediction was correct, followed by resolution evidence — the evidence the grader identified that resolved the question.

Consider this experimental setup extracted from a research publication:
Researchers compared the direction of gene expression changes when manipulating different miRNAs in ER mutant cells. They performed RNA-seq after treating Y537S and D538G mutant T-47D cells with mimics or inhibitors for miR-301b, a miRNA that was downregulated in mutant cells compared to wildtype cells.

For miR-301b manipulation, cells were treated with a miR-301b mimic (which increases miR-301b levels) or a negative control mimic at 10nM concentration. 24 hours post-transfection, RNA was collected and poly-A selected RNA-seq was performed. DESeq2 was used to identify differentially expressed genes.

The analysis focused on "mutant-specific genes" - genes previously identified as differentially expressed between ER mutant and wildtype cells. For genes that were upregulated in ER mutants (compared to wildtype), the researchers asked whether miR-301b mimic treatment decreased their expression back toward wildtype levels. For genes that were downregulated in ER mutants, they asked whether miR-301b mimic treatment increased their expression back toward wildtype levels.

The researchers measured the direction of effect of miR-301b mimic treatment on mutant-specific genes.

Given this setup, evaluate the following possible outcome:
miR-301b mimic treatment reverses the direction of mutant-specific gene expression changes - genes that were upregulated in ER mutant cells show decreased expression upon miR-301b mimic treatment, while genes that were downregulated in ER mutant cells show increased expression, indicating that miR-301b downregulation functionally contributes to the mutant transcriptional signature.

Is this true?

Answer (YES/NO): YES